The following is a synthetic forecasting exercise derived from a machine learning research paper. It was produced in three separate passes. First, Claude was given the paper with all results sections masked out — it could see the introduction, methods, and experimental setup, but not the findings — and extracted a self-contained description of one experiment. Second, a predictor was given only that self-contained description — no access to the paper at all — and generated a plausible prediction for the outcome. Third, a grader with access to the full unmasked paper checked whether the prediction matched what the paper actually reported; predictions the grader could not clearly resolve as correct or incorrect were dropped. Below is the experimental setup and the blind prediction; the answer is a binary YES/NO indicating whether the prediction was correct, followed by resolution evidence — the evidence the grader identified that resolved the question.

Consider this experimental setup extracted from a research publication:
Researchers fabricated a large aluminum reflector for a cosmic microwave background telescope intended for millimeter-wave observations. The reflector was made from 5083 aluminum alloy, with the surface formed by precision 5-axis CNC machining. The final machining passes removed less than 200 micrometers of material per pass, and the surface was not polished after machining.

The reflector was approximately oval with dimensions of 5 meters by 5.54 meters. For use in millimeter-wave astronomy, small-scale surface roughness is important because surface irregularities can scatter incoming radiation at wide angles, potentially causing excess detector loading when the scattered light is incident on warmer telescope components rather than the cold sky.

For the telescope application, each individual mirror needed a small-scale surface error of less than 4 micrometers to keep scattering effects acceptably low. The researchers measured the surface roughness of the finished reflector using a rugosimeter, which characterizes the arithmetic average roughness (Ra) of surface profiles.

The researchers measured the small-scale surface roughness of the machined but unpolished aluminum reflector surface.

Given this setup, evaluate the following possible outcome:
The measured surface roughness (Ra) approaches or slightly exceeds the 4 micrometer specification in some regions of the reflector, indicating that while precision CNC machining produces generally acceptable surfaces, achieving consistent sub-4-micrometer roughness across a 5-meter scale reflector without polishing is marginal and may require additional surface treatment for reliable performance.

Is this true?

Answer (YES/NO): NO